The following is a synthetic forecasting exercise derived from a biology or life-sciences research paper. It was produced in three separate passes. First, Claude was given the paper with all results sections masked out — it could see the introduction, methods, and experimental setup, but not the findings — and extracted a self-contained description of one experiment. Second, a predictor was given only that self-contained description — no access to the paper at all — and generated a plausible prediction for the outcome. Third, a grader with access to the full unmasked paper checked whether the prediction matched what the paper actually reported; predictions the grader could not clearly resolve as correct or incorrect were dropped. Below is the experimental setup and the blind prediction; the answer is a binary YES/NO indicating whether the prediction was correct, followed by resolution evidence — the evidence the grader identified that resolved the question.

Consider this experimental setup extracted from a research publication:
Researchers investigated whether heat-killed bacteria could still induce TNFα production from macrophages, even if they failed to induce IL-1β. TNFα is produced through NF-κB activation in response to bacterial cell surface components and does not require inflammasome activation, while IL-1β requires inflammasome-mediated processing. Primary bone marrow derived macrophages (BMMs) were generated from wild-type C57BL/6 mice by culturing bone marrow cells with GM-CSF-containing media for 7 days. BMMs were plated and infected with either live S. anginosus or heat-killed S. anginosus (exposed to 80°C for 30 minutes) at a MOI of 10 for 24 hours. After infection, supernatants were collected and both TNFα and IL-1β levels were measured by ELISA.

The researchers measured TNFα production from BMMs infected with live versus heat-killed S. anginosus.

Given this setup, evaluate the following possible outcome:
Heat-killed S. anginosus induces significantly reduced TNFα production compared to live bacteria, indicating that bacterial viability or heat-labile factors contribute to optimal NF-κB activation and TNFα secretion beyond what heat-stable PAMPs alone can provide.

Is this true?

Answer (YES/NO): NO